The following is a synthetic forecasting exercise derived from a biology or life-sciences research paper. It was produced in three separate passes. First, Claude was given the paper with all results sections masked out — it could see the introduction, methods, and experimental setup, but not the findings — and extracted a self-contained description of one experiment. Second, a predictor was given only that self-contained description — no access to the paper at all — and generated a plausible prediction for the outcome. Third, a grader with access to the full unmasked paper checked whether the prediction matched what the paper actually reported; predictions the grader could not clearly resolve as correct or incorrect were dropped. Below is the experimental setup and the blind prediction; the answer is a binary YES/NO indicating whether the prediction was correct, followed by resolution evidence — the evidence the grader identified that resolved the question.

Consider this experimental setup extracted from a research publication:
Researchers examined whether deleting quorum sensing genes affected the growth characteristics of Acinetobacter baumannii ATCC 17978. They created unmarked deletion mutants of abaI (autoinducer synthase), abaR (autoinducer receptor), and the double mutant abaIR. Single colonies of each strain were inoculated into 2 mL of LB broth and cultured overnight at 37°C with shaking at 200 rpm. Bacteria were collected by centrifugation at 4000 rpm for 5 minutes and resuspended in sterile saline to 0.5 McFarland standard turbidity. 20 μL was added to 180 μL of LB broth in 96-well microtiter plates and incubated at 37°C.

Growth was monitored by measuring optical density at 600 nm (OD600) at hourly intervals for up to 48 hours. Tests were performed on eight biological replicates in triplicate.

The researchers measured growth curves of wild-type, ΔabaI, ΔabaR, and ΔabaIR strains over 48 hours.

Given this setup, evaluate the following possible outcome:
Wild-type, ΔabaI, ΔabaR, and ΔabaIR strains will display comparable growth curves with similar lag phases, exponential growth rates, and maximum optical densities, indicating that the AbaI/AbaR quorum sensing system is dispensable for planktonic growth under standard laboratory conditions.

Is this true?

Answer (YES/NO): NO